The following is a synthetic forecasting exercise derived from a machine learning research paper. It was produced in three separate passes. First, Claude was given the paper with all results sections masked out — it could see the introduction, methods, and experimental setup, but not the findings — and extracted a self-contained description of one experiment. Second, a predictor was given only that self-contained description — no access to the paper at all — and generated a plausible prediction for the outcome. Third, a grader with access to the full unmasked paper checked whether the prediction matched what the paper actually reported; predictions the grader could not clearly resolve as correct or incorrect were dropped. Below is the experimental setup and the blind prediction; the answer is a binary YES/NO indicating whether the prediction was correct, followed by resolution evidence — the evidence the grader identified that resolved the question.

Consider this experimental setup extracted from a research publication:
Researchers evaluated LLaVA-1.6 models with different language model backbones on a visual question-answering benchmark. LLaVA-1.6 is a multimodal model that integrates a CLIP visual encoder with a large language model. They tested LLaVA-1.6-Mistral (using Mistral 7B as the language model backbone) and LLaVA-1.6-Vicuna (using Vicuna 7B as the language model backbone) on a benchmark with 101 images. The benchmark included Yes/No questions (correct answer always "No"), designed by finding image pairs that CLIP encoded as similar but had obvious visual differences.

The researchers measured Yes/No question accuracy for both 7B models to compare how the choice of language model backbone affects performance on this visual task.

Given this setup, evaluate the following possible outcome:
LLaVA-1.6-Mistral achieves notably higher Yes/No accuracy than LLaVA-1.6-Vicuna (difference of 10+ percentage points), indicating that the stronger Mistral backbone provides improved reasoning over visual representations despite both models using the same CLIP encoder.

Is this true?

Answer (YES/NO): NO